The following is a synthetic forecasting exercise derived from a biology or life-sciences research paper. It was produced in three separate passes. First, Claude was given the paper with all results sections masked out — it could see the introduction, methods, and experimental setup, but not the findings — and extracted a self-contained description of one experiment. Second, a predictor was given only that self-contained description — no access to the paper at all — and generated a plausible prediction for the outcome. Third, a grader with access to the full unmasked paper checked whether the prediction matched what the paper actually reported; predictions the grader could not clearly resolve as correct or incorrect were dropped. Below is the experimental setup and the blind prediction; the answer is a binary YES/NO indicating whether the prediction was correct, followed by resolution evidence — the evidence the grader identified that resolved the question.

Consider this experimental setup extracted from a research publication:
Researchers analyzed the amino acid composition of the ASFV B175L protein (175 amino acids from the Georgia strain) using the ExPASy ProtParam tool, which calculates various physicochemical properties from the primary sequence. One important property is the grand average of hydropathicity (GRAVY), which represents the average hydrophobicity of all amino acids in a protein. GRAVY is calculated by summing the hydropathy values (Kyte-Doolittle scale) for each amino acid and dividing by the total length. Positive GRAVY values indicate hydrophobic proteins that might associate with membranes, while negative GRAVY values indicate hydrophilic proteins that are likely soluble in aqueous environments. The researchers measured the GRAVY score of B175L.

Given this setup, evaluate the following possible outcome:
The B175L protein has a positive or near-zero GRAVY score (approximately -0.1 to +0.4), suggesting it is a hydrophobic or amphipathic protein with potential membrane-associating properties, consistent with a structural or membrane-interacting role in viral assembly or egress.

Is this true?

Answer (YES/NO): NO